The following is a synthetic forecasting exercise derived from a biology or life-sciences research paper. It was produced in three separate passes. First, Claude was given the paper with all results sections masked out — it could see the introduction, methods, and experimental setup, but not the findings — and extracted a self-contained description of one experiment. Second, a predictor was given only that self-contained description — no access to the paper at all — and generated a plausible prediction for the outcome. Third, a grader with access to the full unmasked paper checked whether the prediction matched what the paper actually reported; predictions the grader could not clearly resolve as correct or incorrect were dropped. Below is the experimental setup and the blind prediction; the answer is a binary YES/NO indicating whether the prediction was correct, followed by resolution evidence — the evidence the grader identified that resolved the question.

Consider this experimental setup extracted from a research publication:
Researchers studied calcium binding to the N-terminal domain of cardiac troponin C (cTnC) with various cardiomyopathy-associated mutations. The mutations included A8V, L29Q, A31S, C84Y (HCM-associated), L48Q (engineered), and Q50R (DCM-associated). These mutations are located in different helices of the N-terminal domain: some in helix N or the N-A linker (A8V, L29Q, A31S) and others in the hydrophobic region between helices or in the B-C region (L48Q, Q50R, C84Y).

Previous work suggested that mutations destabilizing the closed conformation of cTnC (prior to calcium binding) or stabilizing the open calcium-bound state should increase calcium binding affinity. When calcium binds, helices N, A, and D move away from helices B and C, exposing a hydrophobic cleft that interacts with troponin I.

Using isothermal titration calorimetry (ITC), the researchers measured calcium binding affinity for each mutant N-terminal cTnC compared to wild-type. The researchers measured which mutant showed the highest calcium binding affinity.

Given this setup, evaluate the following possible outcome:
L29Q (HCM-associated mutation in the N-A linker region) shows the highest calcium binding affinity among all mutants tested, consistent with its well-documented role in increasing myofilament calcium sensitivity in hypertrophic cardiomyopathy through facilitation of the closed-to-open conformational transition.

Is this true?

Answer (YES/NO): NO